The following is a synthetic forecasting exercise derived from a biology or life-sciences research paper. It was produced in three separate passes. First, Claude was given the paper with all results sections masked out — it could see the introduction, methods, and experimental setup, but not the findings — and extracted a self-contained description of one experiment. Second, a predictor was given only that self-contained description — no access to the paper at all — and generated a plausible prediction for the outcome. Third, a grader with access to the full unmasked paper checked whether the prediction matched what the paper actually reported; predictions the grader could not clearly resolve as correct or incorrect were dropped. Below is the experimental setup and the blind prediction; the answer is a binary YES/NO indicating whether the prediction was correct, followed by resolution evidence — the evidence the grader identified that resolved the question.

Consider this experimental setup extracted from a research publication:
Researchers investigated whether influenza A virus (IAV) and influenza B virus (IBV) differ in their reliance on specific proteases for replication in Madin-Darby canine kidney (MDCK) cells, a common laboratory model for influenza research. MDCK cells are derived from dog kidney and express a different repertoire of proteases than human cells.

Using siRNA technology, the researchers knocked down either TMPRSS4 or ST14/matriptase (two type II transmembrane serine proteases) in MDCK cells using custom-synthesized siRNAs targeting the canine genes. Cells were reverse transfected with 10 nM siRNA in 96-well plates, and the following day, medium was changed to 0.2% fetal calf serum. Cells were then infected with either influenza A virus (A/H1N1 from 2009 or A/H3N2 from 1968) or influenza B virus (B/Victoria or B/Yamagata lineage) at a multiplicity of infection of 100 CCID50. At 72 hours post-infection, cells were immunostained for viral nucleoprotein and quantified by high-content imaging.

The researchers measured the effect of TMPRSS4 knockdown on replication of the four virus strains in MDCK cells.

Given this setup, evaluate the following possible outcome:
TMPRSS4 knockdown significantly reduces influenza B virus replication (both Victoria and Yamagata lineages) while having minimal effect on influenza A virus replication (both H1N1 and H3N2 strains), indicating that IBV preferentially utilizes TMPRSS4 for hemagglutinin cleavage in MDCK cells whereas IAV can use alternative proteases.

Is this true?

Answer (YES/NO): NO